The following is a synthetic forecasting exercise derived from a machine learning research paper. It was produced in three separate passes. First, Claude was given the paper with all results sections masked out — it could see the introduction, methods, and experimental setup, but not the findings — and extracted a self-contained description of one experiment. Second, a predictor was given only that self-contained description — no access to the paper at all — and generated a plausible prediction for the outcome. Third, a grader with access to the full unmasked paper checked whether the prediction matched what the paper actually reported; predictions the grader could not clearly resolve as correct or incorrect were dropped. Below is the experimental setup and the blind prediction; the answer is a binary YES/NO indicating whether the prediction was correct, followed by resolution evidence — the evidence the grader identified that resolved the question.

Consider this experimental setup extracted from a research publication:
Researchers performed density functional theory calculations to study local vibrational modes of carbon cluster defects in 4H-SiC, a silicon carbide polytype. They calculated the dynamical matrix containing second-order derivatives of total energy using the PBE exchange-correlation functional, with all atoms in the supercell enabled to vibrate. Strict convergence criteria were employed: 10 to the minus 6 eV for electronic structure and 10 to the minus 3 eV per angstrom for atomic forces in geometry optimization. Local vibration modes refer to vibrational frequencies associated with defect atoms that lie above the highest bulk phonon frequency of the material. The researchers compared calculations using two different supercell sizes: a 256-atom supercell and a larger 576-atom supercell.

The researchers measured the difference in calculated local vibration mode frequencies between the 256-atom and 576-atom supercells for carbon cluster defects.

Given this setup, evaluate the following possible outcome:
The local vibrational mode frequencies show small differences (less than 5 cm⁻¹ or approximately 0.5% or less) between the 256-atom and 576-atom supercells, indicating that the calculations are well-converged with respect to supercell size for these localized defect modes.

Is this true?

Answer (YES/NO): NO